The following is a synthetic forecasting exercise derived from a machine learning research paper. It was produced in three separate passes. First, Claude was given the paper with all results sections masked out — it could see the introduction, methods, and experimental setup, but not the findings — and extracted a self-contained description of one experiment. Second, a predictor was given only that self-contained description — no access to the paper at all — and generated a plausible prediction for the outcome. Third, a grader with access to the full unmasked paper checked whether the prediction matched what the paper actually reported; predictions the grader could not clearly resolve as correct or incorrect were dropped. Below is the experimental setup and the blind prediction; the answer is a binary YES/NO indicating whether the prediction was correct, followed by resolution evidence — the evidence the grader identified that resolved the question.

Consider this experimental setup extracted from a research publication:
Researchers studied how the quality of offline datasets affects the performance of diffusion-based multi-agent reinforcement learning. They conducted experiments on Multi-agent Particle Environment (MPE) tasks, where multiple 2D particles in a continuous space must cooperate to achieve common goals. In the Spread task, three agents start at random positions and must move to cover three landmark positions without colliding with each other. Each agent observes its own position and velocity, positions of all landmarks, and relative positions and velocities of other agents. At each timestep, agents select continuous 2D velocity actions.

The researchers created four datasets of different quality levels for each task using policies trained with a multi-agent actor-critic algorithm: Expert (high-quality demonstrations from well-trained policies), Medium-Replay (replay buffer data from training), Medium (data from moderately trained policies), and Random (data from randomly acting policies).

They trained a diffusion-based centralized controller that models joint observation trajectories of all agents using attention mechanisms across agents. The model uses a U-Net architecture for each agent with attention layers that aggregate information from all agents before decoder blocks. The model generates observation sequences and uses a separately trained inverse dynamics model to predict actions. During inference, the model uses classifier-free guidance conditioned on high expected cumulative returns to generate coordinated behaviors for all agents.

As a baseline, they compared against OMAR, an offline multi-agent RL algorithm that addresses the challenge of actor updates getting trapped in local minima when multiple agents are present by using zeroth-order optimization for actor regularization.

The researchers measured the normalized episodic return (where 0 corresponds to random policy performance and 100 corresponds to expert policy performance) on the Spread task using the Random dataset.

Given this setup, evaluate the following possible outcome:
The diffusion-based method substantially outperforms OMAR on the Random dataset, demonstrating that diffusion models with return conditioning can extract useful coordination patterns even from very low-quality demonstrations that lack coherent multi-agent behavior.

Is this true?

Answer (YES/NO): NO